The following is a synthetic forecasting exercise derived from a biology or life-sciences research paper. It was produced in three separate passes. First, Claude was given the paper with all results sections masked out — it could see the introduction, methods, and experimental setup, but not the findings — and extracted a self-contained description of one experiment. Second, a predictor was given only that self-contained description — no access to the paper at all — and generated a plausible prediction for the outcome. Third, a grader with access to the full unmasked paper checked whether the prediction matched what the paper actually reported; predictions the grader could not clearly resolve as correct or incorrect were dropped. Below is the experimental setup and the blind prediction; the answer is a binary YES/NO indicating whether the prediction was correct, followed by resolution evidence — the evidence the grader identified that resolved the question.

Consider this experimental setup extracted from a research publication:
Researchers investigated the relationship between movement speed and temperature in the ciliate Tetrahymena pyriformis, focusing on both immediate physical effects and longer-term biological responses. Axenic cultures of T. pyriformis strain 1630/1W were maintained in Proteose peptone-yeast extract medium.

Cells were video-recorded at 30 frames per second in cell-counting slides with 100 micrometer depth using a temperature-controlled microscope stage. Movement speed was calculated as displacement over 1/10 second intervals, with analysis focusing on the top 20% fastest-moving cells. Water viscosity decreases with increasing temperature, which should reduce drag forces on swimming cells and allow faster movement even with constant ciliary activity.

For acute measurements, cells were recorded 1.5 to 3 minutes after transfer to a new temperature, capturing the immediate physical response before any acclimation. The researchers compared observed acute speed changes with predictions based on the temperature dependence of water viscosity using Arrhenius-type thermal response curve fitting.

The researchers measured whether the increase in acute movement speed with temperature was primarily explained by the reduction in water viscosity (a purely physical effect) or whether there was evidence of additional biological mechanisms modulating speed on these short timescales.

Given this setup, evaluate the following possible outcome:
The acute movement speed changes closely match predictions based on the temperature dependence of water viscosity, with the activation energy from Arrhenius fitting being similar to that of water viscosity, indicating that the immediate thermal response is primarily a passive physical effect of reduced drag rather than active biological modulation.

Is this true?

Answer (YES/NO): NO